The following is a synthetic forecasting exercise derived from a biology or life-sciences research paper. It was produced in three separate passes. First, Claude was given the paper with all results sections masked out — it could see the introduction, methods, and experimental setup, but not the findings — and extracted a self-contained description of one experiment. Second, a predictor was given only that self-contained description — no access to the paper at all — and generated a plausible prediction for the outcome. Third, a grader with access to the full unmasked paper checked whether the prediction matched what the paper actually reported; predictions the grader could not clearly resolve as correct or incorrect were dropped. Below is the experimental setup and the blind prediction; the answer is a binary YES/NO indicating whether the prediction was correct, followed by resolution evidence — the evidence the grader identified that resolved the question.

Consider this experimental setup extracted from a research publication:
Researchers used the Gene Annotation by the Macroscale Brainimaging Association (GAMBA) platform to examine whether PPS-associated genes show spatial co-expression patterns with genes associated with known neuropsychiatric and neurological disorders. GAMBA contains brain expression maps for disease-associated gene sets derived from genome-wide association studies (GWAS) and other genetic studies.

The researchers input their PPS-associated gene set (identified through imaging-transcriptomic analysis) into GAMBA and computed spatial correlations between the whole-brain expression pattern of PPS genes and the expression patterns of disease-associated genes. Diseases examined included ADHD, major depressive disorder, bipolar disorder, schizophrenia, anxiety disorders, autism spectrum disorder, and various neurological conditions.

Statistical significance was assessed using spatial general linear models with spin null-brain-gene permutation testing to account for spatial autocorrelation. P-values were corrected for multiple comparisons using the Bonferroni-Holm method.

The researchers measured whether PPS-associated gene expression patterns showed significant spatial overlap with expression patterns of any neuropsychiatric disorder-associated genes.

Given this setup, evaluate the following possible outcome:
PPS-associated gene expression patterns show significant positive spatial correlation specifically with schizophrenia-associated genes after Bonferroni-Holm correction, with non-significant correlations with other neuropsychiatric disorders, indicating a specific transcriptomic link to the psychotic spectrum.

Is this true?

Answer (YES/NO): NO